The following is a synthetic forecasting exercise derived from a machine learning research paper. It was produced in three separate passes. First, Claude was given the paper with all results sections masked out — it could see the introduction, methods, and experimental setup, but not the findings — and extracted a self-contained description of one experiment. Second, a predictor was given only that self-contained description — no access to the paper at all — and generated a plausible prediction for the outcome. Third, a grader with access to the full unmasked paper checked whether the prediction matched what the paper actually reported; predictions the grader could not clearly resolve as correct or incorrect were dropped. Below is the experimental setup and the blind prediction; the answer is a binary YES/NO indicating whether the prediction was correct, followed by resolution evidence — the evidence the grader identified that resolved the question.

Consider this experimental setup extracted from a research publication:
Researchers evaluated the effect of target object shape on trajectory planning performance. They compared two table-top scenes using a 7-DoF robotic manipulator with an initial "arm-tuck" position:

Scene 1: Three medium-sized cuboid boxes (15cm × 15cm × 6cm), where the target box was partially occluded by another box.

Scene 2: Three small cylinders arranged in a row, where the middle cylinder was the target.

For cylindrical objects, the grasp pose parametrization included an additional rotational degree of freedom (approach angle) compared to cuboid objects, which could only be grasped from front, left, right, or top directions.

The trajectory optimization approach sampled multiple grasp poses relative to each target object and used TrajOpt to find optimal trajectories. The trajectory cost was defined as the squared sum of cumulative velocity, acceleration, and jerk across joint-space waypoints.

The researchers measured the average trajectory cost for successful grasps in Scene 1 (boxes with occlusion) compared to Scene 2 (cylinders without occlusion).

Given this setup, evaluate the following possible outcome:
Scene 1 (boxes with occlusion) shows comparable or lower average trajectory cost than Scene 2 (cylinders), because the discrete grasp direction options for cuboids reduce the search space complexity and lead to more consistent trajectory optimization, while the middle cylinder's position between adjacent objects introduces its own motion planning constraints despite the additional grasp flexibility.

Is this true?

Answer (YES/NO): YES